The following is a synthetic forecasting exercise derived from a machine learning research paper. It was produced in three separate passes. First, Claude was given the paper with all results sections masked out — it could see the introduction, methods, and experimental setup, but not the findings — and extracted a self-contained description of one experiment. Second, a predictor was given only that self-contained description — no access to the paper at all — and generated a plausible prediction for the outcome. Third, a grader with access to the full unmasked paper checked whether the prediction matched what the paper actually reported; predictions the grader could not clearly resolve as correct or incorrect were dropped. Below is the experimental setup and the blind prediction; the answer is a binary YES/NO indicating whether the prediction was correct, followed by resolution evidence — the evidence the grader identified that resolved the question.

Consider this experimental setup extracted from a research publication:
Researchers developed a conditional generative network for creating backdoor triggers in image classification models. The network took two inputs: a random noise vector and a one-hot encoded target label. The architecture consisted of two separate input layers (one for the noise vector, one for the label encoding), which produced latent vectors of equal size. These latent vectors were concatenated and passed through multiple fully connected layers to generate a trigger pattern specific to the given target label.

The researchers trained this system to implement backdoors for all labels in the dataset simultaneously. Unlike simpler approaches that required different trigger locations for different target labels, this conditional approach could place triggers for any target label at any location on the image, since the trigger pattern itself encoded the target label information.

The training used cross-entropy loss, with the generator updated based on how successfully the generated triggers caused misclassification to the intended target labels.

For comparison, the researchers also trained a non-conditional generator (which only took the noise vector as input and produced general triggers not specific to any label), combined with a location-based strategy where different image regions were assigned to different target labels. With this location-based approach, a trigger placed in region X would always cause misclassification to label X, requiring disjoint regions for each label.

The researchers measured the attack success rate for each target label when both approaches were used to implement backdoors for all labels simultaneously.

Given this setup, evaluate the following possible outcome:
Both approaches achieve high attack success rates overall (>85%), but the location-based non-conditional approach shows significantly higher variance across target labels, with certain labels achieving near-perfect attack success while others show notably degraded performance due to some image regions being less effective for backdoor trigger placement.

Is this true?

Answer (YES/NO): NO